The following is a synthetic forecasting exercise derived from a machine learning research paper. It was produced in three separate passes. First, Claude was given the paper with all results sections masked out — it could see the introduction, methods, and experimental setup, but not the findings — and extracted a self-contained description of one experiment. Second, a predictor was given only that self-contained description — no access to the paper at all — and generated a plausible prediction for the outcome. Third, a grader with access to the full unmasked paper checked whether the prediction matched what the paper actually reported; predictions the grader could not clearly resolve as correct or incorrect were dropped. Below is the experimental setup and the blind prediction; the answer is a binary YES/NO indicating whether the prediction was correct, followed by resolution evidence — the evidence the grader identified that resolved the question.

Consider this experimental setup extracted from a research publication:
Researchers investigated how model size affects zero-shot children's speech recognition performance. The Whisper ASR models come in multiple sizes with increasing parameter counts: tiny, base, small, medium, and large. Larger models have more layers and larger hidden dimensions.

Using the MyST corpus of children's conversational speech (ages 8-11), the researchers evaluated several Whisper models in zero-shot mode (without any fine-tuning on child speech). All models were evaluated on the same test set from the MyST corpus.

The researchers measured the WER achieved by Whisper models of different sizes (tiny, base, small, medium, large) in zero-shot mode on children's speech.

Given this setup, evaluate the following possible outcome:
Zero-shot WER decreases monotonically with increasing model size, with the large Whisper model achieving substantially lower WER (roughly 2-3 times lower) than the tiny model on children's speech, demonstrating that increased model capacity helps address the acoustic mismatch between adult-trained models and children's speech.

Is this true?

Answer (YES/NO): NO